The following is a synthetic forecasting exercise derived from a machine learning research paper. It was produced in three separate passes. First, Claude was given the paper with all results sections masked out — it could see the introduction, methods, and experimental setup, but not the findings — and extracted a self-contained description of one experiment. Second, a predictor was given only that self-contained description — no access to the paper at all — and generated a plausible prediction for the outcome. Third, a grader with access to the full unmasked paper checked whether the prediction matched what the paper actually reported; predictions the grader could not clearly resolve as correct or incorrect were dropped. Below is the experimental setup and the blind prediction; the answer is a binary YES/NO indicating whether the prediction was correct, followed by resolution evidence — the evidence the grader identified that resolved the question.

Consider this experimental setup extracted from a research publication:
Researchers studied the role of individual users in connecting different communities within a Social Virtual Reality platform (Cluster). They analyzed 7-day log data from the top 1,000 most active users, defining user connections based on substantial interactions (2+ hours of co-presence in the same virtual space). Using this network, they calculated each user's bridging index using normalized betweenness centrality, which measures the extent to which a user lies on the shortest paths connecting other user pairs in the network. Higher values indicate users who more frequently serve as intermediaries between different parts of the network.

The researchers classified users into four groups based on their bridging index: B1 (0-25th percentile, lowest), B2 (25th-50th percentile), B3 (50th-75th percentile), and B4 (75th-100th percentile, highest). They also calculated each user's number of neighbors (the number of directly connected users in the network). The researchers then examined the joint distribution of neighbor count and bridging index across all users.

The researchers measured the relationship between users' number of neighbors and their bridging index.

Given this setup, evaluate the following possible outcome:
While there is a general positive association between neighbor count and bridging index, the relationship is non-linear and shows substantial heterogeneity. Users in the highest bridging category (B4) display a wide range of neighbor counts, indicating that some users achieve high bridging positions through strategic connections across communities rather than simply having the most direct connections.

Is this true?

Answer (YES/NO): YES